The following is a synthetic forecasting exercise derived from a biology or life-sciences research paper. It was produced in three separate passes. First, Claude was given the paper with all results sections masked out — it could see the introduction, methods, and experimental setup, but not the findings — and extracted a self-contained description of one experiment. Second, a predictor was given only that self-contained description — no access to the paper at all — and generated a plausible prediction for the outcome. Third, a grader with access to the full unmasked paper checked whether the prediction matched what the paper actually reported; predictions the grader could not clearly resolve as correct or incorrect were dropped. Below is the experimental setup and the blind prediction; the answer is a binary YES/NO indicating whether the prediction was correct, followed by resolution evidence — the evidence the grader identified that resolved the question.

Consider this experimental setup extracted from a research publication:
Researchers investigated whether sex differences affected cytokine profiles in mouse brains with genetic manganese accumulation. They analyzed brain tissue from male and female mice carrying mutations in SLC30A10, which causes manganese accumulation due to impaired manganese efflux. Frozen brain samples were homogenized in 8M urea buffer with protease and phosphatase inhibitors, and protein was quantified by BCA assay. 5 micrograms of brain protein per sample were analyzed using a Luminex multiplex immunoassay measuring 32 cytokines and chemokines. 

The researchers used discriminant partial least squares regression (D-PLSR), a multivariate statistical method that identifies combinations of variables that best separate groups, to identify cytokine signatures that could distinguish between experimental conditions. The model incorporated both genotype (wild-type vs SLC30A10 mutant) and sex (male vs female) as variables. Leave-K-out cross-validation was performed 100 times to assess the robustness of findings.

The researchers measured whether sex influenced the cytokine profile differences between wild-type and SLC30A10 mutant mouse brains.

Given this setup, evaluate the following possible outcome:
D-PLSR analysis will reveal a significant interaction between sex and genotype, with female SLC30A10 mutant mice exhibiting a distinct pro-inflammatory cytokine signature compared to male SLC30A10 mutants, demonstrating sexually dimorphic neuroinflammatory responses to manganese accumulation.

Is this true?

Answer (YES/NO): NO